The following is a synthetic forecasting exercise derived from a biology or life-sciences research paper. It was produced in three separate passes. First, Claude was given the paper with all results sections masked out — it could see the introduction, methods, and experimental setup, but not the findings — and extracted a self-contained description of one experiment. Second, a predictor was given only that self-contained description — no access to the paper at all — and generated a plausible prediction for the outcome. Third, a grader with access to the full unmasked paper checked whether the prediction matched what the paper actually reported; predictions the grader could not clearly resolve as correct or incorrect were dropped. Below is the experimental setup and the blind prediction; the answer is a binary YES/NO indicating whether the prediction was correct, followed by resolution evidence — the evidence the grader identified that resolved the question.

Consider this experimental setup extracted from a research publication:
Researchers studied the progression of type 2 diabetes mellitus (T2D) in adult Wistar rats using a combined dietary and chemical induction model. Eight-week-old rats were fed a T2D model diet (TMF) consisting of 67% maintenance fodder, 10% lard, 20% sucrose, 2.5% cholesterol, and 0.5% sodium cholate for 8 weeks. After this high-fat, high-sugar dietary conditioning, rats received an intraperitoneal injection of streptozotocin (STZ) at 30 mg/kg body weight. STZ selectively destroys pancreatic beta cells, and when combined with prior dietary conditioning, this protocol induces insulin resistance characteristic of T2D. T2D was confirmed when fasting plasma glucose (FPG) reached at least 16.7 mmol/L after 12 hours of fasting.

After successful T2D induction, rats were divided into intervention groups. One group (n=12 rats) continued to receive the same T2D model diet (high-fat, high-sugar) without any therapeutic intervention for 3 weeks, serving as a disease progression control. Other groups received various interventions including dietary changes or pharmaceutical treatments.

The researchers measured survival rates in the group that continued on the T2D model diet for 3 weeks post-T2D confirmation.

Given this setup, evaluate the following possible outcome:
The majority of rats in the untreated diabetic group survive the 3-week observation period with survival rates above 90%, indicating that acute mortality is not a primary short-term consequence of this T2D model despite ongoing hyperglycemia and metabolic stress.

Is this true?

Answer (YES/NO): NO